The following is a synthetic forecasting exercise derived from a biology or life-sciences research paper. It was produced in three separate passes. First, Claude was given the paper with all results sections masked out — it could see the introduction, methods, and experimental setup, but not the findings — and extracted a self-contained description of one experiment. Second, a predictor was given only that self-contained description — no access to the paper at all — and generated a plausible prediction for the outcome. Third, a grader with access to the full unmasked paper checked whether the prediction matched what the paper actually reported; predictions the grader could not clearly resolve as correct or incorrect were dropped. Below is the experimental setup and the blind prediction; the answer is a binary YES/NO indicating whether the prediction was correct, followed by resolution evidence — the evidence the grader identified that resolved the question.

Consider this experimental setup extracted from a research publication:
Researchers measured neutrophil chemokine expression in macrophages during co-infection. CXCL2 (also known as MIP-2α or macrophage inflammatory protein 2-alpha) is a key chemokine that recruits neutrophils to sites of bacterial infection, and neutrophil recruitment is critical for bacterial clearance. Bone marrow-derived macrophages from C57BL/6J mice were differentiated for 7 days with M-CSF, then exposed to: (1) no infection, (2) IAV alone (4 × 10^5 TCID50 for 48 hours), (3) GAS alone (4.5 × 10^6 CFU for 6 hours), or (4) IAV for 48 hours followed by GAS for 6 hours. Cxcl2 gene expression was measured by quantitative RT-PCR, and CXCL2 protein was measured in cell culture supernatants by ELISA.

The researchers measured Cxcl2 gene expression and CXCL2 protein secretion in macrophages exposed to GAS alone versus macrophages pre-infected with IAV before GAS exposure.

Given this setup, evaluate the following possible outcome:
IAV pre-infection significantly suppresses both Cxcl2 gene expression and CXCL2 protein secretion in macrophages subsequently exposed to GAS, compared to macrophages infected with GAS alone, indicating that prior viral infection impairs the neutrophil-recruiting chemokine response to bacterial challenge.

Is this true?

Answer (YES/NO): NO